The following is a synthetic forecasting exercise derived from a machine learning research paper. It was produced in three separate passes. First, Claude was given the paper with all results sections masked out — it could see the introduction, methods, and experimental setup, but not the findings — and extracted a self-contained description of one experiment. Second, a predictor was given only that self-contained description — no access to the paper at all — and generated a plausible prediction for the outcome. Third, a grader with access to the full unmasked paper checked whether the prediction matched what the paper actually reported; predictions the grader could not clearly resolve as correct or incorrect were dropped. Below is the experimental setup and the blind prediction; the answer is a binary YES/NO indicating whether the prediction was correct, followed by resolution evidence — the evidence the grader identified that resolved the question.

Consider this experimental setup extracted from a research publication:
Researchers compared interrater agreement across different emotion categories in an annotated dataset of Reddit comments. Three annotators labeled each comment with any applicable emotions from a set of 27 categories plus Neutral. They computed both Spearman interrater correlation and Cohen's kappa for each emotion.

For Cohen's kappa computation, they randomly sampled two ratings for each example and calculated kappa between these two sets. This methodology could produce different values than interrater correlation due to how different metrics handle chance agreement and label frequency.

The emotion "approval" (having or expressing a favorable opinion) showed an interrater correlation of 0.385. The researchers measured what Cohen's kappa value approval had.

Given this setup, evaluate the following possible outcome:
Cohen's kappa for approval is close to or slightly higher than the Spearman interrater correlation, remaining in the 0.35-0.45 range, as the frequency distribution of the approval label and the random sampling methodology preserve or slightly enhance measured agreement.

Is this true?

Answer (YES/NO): NO